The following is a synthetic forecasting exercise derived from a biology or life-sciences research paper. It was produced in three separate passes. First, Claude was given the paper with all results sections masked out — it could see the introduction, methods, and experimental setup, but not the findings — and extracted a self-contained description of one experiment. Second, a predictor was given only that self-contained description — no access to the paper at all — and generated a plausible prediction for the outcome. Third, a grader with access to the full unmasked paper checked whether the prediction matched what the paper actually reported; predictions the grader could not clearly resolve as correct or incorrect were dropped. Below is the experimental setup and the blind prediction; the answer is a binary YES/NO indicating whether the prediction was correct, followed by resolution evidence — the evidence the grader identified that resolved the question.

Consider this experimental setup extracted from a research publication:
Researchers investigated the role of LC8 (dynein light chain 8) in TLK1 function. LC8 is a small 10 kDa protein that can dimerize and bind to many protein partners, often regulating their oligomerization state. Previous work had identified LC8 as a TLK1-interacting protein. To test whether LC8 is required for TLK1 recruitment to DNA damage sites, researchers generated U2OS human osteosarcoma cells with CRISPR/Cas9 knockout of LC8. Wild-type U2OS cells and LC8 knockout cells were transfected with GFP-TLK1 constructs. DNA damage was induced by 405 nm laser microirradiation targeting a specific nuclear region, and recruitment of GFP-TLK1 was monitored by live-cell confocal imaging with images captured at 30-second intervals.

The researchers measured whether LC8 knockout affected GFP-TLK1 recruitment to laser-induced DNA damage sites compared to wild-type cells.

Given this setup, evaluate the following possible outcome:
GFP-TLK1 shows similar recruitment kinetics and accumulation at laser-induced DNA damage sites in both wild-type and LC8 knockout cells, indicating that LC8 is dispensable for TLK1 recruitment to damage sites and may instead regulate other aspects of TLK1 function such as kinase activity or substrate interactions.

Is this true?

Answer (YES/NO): YES